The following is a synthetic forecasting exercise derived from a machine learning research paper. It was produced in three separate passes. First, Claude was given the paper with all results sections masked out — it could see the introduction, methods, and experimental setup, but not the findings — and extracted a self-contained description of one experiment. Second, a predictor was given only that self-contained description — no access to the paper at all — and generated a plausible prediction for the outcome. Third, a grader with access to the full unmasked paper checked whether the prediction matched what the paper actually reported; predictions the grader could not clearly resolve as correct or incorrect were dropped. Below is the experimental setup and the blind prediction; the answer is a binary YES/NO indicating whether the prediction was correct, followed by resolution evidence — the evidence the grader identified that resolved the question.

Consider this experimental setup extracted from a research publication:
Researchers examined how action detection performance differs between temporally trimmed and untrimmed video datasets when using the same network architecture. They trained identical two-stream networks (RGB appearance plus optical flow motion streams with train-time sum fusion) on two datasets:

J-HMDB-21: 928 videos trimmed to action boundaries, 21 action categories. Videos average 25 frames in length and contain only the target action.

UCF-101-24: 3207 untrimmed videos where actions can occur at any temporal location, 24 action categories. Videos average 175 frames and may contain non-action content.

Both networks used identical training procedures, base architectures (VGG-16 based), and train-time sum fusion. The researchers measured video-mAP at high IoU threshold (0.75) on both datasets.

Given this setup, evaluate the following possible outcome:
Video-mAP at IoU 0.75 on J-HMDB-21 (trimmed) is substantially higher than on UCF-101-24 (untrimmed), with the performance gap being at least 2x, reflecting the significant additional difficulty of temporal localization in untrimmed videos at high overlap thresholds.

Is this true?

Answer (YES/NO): YES